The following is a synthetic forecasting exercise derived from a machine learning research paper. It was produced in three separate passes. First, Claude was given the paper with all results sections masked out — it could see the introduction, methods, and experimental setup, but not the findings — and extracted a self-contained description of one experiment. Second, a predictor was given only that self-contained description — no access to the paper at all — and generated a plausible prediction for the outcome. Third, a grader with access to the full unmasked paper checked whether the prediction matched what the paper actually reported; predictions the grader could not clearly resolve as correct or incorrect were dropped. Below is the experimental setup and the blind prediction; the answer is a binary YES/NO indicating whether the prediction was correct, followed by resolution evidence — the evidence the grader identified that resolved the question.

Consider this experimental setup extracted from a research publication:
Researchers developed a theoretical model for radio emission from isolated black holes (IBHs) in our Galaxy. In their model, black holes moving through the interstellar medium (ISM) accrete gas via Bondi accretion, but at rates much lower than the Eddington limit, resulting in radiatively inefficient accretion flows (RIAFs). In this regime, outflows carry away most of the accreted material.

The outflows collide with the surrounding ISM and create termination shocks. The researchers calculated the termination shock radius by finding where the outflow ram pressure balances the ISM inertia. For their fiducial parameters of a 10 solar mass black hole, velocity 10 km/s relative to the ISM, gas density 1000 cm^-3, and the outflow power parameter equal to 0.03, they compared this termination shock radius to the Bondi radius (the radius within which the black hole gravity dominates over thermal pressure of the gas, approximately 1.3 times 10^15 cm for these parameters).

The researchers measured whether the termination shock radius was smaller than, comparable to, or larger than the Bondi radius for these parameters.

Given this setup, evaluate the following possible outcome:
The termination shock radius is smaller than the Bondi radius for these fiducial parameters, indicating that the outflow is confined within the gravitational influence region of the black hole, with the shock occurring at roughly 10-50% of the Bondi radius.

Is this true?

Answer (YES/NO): NO